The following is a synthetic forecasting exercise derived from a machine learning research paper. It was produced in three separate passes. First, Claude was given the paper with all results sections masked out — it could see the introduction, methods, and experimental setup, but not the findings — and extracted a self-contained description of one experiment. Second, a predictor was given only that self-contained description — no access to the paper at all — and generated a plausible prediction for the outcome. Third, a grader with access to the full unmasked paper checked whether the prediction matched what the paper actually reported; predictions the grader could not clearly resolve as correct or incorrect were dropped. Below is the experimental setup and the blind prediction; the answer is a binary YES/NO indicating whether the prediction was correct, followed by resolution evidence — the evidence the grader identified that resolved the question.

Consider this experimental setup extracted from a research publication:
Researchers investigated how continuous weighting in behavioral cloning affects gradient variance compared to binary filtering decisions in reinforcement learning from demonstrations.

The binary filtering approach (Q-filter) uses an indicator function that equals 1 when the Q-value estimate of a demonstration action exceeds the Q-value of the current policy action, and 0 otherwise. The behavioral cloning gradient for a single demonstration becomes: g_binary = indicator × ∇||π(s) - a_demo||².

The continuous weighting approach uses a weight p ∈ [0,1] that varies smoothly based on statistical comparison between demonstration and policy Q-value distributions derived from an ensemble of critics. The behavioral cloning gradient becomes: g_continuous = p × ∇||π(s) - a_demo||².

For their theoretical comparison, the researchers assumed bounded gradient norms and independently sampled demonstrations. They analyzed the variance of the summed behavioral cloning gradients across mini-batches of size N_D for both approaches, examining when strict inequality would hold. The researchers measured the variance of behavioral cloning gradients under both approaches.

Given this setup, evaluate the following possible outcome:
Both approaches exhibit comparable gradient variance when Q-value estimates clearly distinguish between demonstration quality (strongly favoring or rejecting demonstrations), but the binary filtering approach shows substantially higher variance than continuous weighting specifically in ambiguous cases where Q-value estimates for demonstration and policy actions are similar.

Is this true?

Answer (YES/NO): NO